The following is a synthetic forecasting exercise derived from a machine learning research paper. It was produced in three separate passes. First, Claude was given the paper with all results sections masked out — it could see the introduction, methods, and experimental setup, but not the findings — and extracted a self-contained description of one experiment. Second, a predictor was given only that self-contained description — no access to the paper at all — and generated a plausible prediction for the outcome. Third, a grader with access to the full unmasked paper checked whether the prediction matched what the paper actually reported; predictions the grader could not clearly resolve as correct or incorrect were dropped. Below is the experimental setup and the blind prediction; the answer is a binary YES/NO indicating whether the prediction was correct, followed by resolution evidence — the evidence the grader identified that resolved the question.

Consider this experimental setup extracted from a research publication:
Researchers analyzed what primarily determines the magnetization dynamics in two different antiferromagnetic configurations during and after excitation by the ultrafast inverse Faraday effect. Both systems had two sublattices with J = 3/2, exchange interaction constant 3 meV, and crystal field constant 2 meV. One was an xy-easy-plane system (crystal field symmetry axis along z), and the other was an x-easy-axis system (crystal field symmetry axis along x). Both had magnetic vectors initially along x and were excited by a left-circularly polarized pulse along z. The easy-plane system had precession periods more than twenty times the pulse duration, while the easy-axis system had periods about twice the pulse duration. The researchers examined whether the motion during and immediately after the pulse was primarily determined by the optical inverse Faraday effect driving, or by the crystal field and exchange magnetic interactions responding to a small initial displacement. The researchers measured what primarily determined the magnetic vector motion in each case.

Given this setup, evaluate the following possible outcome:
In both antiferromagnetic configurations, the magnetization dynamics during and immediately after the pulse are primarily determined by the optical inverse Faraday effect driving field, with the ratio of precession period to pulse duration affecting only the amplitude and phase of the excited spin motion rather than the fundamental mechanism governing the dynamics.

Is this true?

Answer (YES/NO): NO